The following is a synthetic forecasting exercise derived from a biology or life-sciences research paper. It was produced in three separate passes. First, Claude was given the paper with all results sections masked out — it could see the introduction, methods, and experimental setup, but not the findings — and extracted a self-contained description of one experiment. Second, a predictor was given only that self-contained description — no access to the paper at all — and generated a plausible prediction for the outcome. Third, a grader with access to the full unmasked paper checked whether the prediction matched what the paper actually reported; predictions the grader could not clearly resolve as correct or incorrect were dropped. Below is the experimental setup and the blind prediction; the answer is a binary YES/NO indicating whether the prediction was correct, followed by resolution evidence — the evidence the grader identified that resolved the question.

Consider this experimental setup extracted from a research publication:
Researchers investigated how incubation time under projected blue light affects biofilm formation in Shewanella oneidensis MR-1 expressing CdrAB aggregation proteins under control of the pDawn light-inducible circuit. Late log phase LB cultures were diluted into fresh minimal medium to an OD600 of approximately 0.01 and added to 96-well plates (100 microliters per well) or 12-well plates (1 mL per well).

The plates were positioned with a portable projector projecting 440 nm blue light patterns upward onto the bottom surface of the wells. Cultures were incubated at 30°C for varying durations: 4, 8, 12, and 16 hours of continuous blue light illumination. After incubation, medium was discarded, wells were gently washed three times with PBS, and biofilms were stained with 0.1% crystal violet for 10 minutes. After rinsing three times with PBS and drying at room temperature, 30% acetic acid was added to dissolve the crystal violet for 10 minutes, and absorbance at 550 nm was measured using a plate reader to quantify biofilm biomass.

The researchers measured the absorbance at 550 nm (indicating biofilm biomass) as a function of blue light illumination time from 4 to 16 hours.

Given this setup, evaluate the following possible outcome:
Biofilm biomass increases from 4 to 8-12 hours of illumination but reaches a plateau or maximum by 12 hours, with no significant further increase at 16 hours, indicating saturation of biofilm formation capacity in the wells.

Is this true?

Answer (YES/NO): NO